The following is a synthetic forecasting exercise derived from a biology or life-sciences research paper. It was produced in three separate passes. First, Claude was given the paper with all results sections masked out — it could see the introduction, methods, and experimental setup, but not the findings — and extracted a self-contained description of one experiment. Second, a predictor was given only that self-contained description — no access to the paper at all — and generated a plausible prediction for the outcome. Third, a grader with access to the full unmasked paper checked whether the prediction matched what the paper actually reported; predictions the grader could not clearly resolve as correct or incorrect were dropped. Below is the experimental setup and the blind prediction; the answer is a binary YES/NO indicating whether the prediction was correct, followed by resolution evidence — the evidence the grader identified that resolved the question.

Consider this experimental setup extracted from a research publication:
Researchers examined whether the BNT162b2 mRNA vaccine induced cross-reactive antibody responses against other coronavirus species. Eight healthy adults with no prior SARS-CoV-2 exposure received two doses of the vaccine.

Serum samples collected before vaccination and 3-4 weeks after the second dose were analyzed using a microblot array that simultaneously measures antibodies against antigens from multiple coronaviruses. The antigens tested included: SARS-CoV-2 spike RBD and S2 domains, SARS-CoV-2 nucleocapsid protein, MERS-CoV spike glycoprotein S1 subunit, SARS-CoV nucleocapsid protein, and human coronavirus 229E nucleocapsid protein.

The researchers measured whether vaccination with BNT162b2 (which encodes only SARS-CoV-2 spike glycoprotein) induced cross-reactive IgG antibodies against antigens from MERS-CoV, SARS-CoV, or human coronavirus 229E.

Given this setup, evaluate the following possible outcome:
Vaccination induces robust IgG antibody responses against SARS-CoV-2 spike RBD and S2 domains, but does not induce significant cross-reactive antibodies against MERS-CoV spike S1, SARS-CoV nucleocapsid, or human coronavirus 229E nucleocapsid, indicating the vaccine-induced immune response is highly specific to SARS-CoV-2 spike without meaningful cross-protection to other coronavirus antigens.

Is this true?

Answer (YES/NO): NO